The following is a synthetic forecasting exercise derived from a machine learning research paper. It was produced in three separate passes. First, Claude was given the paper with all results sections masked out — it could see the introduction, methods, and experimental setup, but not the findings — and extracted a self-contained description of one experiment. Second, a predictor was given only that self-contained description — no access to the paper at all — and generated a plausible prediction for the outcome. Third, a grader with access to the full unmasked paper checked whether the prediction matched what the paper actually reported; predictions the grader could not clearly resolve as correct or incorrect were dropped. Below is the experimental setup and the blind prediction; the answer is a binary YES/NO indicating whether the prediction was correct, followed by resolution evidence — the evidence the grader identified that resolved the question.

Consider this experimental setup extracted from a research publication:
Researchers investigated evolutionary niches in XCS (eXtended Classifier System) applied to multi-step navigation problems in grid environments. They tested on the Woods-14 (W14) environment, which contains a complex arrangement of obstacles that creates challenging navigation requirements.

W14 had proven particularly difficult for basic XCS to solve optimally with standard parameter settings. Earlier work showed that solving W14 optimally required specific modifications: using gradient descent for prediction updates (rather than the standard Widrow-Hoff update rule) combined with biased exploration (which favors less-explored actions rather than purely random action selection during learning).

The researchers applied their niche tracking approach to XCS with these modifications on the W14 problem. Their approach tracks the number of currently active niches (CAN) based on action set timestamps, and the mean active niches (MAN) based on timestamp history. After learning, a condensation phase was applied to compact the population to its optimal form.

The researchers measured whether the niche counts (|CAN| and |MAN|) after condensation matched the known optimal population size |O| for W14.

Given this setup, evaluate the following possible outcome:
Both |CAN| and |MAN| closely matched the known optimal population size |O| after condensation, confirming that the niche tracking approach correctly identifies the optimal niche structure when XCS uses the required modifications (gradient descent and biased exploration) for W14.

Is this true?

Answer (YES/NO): YES